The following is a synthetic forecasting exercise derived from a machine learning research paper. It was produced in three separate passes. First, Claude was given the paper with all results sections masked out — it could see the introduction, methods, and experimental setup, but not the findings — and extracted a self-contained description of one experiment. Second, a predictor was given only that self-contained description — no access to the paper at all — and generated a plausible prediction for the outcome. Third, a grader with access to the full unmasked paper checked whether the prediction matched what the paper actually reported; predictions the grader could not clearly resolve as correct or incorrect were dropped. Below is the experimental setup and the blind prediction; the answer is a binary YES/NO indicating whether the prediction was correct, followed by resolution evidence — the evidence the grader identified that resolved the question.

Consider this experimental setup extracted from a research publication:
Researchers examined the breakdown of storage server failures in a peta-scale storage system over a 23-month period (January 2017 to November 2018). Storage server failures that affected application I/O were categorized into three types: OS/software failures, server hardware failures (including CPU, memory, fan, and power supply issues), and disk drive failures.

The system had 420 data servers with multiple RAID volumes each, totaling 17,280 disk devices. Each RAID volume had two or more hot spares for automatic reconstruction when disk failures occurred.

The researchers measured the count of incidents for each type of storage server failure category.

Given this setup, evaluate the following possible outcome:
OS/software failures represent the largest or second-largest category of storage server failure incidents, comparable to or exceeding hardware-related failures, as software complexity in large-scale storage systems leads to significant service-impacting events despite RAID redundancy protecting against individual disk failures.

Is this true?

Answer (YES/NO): NO